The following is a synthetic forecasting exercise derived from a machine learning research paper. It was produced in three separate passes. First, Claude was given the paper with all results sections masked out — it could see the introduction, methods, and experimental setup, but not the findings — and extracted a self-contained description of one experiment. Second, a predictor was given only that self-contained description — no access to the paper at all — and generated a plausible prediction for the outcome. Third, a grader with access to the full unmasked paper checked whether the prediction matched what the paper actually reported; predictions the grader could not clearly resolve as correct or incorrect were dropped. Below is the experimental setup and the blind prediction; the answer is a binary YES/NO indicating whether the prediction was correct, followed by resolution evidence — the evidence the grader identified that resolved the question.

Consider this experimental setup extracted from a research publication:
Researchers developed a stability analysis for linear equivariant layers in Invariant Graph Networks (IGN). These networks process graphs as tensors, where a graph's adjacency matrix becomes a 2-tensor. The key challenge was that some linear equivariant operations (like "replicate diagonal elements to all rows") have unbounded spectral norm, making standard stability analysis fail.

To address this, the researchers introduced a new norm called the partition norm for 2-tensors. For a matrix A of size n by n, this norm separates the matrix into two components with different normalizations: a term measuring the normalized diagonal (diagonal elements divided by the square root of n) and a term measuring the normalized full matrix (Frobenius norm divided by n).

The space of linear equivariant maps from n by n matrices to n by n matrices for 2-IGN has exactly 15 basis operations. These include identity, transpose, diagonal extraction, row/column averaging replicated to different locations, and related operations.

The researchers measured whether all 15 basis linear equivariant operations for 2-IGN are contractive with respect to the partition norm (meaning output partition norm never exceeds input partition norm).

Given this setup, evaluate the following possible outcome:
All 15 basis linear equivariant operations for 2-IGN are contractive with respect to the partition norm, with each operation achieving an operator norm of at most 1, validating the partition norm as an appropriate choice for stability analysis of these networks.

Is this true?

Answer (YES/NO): YES